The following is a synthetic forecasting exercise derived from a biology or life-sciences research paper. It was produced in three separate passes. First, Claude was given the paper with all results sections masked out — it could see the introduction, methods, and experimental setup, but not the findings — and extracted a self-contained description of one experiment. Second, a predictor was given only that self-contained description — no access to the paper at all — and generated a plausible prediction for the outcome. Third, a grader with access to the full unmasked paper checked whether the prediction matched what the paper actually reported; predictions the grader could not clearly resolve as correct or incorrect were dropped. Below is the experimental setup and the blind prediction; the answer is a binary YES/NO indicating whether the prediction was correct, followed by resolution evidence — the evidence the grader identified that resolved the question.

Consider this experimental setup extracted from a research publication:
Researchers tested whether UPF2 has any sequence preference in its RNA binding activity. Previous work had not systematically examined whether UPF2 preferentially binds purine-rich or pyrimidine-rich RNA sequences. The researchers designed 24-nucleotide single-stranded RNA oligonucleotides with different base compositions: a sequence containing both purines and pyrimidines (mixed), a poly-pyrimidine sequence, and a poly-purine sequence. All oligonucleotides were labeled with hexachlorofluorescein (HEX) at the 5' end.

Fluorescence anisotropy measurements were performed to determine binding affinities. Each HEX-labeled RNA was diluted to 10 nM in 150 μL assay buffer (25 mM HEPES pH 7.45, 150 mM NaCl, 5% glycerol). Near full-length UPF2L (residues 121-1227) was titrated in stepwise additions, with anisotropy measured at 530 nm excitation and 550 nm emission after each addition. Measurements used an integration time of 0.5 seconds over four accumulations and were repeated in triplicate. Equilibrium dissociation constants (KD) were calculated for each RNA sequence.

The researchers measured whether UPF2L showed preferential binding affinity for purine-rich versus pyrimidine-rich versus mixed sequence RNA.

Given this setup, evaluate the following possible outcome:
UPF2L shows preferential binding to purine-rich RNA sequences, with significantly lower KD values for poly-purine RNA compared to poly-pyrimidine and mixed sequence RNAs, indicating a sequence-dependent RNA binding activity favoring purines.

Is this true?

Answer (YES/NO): NO